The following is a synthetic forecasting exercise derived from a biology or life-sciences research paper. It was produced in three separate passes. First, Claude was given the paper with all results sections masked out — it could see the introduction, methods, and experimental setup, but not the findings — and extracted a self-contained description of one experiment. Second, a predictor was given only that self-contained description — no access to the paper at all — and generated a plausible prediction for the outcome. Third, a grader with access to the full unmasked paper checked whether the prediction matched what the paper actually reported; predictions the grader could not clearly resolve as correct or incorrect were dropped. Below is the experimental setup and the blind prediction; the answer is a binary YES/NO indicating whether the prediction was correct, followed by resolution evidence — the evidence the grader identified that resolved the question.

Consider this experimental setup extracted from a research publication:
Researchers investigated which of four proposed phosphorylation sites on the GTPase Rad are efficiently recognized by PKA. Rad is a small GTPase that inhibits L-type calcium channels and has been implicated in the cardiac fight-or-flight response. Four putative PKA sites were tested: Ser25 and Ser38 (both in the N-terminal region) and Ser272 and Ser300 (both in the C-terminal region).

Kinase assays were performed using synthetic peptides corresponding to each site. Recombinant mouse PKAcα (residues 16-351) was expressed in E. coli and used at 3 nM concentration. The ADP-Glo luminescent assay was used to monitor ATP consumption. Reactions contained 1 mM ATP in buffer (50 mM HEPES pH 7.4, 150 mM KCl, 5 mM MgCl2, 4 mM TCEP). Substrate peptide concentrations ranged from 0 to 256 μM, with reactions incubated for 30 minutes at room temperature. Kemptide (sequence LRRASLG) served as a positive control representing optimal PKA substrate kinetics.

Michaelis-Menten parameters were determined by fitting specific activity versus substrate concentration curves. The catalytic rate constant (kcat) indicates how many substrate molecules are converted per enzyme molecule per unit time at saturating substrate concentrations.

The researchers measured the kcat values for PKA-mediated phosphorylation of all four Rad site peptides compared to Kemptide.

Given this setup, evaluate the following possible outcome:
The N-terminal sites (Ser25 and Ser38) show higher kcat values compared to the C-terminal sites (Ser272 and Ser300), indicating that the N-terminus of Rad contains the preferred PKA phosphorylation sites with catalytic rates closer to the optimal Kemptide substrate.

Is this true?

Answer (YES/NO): NO